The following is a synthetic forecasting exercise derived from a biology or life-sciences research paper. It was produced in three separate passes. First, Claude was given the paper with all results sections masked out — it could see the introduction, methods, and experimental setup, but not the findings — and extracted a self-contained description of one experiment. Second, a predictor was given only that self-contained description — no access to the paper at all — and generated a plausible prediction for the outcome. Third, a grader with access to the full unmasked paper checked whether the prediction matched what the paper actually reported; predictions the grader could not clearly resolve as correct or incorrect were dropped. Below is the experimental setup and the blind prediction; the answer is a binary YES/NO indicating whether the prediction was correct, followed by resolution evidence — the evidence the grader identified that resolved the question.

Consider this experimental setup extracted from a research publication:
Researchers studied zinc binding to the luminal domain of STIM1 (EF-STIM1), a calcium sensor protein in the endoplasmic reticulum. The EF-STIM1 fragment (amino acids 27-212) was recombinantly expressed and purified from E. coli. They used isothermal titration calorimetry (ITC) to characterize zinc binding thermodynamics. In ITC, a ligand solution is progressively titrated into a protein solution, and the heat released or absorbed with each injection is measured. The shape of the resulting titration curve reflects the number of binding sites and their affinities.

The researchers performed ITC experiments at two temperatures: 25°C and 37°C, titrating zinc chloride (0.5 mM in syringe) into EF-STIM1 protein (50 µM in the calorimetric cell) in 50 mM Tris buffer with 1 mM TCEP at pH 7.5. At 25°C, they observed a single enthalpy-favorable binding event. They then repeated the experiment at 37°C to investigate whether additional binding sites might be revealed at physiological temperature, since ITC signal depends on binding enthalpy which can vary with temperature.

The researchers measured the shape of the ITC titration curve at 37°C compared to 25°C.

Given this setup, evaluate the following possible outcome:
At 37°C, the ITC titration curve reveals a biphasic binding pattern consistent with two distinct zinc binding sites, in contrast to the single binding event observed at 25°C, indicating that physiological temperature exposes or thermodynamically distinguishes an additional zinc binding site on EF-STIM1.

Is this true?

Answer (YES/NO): YES